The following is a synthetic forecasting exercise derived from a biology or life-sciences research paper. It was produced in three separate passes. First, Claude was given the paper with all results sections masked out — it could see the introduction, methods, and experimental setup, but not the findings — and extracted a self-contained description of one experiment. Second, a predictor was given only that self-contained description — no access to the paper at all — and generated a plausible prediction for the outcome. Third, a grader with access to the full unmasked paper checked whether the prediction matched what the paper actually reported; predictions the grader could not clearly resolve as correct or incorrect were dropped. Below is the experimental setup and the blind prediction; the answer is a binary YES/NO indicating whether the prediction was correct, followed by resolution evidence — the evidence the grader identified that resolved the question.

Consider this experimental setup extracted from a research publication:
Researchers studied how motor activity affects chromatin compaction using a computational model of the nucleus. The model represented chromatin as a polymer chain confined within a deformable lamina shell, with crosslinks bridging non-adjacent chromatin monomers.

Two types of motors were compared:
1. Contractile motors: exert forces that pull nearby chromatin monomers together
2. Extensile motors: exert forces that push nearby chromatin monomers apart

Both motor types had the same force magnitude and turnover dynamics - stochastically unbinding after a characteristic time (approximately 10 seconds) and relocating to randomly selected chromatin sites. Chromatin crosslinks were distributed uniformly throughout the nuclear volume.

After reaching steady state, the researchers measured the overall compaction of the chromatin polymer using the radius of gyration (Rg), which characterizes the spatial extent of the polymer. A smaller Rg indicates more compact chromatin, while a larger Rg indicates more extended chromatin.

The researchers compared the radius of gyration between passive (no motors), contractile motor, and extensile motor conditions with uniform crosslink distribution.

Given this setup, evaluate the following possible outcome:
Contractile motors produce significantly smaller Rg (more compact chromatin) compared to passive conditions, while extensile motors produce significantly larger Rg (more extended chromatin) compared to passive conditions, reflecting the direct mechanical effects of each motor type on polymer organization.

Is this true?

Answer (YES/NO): YES